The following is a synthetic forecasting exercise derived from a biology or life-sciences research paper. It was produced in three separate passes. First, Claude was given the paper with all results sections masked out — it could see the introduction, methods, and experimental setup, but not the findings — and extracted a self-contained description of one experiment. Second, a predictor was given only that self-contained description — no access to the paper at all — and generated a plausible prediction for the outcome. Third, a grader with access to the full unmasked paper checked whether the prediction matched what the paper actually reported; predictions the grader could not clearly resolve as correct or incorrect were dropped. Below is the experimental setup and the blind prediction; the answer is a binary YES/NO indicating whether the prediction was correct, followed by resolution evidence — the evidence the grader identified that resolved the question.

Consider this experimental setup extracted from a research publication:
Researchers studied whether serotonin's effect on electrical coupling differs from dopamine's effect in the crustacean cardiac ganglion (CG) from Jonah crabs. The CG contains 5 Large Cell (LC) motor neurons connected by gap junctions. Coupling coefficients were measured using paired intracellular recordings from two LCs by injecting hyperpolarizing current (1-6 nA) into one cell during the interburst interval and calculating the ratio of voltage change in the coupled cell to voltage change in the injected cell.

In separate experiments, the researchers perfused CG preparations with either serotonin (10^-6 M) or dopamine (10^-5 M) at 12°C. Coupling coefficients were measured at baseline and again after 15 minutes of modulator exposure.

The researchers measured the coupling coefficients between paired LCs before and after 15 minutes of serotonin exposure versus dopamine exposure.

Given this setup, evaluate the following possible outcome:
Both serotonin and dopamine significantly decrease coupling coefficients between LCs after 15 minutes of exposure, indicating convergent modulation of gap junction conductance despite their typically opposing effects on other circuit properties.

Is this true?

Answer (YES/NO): NO